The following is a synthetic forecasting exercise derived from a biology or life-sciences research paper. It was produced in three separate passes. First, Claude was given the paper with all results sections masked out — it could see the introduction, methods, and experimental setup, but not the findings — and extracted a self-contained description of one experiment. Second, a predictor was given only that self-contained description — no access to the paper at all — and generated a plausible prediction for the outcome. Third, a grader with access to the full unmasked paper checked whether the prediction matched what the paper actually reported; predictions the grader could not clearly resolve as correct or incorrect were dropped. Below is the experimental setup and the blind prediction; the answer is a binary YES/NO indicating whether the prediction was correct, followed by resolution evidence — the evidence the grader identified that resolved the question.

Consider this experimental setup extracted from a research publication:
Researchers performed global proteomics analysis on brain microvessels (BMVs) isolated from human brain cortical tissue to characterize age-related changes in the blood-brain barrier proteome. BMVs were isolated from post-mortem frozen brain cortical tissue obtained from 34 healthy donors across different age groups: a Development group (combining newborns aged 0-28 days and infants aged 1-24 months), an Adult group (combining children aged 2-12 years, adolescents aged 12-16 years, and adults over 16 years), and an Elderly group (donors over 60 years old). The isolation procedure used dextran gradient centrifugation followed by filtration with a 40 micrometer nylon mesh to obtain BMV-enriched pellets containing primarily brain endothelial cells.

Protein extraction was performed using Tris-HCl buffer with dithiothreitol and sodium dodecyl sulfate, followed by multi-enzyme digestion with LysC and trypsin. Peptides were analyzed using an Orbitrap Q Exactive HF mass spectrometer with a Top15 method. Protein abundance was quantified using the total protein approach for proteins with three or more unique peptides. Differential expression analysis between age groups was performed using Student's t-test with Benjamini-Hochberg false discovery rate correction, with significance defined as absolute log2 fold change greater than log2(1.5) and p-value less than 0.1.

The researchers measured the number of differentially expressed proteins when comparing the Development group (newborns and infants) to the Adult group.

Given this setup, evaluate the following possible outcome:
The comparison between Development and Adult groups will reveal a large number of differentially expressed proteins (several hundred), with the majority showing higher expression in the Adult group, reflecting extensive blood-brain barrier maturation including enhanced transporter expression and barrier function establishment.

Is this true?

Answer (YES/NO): NO